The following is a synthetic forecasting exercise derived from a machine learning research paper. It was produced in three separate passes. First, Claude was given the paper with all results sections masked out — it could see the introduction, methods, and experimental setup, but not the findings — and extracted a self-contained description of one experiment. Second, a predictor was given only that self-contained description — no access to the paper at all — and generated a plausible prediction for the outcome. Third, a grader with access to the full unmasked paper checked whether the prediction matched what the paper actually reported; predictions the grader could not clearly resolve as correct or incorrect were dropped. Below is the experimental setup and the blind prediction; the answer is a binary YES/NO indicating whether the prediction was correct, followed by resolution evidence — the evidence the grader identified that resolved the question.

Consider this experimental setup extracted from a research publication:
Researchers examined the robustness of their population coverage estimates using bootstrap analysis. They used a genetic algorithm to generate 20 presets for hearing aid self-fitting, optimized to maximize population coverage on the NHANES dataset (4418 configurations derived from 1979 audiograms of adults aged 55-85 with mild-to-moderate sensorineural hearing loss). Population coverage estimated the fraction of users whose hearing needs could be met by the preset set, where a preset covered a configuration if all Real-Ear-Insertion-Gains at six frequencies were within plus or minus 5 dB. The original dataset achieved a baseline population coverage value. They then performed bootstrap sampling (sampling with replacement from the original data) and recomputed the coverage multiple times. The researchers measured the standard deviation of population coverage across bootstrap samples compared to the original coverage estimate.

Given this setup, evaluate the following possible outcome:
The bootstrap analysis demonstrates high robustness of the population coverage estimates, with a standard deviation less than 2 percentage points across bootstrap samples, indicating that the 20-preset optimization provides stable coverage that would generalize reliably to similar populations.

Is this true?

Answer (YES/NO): YES